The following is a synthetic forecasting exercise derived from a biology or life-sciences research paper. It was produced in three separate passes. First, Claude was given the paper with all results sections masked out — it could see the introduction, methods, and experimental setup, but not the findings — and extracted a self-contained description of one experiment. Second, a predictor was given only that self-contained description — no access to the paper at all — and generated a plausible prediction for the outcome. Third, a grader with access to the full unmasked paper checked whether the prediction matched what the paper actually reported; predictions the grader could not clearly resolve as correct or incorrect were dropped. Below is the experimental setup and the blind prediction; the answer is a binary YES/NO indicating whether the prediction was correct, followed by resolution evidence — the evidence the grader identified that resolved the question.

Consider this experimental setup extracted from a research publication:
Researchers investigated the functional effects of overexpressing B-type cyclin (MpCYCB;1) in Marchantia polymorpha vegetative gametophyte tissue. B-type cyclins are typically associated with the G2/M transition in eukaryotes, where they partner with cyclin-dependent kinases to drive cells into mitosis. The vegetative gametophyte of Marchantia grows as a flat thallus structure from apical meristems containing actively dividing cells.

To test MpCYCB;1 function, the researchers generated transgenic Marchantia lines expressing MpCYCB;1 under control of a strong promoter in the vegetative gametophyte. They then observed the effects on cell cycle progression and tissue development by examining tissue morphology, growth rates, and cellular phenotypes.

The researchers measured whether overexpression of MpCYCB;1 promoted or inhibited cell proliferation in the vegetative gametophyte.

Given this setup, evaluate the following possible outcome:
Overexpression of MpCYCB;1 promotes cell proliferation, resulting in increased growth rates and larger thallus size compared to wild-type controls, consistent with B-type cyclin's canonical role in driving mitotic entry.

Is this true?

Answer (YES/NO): NO